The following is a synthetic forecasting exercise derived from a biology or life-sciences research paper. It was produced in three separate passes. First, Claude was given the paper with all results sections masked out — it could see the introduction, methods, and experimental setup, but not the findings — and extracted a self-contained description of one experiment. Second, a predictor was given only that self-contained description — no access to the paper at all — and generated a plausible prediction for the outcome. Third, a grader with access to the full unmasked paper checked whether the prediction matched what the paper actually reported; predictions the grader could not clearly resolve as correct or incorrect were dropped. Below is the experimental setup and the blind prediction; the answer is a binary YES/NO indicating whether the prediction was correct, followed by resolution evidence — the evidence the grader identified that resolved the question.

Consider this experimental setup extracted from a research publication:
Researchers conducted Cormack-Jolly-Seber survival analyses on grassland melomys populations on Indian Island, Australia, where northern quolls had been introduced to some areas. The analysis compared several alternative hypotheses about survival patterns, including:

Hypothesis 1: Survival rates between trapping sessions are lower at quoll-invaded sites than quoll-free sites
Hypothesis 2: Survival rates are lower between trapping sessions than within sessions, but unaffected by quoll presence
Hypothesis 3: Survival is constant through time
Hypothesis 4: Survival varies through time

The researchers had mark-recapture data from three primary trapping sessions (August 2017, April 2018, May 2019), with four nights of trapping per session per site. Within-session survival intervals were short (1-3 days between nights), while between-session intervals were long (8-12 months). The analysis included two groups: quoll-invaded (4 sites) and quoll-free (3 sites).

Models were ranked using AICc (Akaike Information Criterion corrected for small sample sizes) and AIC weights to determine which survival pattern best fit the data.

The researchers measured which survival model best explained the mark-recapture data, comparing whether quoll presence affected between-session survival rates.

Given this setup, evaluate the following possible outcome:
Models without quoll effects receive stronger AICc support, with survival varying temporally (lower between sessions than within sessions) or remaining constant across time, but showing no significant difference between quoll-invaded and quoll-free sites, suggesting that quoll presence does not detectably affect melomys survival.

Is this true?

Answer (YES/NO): NO